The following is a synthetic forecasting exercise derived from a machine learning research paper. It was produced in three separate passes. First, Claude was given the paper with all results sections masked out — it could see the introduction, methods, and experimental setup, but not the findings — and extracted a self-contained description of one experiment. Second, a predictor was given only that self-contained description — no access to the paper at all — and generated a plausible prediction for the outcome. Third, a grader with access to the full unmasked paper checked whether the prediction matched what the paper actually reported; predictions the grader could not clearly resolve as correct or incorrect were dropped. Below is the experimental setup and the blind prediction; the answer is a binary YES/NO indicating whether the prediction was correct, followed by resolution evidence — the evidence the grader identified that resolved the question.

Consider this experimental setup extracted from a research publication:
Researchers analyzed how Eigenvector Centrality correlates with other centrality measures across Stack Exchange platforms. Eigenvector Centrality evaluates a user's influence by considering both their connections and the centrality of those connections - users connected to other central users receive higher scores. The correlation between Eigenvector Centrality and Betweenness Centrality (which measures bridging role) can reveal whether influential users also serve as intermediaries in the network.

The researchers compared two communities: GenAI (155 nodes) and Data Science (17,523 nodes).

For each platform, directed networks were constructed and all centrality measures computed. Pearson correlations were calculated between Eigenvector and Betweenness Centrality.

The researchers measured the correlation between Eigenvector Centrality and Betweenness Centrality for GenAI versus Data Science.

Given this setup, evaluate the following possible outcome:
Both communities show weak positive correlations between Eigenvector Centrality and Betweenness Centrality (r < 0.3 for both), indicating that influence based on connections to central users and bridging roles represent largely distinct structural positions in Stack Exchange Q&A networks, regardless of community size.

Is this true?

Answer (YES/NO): NO